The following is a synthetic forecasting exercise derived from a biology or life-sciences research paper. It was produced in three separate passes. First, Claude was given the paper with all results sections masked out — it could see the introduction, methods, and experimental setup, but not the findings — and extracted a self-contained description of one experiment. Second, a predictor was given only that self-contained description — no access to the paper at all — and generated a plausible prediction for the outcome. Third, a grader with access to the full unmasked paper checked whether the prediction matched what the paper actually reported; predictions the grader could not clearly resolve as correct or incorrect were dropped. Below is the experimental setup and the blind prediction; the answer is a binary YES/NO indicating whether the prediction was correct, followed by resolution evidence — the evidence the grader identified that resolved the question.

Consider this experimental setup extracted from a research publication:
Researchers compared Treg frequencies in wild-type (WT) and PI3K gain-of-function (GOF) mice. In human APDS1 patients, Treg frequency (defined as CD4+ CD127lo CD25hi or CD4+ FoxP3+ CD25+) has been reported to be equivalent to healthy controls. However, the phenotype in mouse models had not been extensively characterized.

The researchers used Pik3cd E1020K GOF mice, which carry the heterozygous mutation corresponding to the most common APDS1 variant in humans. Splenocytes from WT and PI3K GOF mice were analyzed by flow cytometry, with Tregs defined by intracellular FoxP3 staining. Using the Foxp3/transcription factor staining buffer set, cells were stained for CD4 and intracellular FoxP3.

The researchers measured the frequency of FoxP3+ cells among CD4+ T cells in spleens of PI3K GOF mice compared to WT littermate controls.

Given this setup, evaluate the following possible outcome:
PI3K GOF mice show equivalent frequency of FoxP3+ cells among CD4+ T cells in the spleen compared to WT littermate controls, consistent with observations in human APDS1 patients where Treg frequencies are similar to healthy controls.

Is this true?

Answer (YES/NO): NO